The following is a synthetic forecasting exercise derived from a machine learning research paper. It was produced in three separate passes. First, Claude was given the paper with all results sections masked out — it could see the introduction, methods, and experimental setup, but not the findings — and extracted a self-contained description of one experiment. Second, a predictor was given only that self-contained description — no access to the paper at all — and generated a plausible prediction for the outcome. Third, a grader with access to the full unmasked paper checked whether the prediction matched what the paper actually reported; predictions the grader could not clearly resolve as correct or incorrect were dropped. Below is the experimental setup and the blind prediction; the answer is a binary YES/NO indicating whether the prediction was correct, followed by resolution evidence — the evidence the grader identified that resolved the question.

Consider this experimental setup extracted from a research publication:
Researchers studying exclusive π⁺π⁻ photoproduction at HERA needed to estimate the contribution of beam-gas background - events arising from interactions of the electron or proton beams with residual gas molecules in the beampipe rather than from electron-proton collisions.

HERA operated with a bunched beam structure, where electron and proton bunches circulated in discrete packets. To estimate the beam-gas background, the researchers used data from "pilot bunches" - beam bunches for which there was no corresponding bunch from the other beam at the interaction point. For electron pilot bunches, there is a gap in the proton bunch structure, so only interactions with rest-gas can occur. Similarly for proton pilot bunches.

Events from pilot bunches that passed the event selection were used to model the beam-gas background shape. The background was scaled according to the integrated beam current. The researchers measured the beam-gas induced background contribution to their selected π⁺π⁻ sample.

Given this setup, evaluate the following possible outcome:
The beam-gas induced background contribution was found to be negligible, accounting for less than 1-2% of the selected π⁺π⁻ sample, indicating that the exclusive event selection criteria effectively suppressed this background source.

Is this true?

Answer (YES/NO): NO